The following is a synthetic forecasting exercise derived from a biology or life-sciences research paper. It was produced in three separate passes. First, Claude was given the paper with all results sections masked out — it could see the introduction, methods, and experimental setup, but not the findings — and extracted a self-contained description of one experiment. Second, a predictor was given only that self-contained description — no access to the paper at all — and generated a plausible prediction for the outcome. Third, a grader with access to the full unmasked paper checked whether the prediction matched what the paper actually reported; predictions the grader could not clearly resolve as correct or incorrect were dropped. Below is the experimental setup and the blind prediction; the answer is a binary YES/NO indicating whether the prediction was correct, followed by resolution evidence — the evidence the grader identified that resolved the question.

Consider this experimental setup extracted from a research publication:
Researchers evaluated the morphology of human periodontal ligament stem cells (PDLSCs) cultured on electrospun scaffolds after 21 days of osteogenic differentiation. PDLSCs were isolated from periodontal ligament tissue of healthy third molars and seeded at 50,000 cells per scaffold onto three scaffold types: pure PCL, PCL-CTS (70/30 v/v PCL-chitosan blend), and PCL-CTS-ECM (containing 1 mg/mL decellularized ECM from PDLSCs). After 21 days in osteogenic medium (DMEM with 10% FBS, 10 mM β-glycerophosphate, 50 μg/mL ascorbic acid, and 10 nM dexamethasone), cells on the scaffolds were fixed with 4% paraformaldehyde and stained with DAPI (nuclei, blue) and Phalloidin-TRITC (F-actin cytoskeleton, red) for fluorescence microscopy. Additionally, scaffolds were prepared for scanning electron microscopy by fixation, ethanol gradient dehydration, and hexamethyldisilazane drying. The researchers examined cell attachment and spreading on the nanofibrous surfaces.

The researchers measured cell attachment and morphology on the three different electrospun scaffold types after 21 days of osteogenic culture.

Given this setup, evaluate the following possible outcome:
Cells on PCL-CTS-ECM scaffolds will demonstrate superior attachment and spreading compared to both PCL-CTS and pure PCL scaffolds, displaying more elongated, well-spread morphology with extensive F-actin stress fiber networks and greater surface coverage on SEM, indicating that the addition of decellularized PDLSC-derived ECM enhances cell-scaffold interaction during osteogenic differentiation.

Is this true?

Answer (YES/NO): NO